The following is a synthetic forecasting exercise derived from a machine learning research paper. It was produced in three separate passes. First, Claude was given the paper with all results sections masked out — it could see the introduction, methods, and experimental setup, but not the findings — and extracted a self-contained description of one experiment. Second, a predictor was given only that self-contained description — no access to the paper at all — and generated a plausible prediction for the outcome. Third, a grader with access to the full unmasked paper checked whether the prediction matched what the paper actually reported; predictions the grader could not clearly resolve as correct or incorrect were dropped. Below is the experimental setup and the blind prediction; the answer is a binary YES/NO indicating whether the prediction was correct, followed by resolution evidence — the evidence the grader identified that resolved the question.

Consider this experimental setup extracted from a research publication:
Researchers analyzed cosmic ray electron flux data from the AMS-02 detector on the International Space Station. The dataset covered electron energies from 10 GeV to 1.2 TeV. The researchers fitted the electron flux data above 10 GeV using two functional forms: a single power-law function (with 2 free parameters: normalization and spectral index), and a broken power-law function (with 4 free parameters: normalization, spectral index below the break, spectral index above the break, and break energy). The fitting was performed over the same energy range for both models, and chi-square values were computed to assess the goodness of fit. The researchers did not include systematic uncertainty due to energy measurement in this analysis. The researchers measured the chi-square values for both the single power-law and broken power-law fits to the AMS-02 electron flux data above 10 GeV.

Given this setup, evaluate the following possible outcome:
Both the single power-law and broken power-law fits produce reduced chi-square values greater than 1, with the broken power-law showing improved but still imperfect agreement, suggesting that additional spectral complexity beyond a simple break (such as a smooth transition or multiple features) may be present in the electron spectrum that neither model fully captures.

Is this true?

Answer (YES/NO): NO